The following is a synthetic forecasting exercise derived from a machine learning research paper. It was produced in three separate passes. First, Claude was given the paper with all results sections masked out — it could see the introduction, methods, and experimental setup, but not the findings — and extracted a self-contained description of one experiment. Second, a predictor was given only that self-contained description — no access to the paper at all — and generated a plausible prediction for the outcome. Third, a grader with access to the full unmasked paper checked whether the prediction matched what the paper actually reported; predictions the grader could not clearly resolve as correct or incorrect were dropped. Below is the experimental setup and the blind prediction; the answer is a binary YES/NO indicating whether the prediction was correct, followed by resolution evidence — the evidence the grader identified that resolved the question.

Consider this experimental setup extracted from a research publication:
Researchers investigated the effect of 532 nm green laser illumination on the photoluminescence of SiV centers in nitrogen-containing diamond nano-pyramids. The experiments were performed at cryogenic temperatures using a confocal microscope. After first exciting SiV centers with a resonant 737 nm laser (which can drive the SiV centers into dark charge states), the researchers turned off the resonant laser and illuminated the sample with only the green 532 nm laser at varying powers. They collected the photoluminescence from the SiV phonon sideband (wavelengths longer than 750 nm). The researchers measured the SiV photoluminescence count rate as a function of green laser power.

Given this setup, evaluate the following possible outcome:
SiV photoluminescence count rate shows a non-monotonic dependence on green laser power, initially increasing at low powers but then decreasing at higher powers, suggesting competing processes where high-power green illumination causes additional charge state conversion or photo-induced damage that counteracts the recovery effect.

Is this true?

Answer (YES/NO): NO